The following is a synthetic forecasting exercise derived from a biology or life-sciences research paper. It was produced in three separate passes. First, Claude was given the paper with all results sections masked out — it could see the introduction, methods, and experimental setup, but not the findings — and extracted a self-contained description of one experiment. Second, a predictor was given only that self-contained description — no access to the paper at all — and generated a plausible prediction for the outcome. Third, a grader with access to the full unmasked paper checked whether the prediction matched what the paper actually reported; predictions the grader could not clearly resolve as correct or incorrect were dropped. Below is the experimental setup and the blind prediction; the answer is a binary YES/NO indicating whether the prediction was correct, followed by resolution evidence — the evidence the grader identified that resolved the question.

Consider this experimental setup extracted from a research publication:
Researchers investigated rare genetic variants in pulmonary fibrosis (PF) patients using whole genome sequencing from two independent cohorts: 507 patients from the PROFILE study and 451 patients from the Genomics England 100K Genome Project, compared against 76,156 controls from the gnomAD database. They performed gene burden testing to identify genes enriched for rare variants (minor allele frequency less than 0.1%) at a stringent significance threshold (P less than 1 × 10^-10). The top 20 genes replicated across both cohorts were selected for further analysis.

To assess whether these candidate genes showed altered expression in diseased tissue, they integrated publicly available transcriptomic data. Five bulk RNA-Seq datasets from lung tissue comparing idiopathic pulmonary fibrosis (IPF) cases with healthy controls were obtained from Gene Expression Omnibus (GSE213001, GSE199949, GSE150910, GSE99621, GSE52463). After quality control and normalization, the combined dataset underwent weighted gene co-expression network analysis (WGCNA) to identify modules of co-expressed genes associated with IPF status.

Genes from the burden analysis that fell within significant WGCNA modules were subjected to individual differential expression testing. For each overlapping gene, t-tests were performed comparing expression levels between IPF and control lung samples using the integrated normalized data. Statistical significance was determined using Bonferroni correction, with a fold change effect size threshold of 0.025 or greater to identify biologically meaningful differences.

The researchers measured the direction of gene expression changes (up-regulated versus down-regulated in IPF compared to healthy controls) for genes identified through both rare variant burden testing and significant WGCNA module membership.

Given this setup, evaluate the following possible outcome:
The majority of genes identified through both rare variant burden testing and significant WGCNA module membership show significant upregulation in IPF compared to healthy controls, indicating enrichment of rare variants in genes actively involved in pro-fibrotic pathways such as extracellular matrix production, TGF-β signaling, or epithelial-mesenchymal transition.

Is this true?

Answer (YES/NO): YES